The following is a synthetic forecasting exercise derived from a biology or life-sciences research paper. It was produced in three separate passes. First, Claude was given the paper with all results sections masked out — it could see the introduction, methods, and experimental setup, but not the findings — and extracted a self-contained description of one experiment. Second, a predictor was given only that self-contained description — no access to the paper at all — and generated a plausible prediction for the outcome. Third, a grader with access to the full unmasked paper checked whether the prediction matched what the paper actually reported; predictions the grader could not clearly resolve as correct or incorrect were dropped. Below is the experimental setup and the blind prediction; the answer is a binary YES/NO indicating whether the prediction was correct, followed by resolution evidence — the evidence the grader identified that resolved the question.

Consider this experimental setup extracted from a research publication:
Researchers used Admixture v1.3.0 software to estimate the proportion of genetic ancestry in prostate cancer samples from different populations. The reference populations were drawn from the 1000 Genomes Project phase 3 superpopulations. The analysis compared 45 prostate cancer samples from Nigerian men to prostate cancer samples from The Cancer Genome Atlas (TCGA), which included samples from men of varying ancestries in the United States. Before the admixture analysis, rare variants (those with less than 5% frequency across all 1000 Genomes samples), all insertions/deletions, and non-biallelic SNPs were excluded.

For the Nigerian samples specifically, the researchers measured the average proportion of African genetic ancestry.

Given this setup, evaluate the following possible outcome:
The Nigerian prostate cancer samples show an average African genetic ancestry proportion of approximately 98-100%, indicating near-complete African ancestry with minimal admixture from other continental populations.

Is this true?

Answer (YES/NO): YES